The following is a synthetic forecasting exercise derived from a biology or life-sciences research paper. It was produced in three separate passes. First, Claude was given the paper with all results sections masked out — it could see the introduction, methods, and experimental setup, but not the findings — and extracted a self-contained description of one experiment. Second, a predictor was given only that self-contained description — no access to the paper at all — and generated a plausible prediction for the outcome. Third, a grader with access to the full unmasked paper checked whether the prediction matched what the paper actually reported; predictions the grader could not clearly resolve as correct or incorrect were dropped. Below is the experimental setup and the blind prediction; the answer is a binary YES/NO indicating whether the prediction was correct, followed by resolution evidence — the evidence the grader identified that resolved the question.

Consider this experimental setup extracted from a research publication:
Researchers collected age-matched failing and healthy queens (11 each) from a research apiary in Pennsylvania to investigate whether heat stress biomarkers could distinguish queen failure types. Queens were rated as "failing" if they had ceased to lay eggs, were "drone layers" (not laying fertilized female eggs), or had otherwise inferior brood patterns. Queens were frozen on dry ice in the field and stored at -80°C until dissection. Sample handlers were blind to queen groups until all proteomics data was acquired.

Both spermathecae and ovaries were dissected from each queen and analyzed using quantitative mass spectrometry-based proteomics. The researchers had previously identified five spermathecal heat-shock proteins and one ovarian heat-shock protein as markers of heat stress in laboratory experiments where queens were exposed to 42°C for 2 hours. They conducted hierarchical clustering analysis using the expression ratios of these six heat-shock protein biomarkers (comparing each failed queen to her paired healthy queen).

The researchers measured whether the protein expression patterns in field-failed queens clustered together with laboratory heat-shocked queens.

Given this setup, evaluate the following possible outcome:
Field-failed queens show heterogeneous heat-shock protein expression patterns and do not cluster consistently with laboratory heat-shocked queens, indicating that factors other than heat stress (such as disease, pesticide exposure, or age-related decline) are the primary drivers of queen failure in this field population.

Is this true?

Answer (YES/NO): NO